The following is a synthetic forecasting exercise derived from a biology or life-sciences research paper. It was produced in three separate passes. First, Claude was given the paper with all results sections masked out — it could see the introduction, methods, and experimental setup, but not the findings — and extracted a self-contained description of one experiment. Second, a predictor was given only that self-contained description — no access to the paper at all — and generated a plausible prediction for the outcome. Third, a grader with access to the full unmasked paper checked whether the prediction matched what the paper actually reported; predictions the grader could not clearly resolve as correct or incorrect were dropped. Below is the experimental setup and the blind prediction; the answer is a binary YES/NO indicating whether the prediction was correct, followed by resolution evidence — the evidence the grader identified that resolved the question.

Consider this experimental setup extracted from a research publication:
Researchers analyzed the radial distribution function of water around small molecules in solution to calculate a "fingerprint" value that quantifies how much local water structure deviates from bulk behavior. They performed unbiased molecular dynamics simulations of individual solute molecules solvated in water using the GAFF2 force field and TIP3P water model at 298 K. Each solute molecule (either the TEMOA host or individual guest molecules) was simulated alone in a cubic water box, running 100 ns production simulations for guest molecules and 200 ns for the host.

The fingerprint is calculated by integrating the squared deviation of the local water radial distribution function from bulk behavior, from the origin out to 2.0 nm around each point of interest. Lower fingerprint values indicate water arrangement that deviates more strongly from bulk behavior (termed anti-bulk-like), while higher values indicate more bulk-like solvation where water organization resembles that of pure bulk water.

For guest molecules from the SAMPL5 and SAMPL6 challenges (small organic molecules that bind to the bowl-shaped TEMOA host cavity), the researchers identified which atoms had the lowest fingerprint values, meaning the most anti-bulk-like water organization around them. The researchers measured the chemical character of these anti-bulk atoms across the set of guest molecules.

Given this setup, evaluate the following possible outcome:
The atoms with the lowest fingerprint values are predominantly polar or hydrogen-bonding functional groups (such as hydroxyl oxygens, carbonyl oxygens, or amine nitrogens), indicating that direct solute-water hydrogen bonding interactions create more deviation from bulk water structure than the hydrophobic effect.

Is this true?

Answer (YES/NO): NO